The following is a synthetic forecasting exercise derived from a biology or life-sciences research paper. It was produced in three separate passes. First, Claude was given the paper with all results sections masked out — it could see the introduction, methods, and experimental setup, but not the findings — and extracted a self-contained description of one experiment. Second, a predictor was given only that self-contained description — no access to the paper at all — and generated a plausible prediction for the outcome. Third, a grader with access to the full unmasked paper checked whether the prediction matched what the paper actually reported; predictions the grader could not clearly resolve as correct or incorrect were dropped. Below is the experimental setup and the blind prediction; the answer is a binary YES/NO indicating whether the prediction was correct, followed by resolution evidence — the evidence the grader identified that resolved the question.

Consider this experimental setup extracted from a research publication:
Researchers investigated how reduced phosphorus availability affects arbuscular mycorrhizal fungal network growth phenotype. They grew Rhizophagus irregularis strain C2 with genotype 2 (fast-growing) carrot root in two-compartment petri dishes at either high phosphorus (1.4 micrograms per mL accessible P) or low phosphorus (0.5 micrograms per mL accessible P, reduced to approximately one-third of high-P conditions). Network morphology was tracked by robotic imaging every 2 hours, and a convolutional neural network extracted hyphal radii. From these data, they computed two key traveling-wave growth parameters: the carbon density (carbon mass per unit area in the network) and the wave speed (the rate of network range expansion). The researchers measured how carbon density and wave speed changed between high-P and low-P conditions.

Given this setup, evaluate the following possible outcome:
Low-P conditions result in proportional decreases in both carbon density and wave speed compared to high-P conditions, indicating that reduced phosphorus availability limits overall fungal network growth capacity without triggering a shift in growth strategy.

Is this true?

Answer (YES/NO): NO